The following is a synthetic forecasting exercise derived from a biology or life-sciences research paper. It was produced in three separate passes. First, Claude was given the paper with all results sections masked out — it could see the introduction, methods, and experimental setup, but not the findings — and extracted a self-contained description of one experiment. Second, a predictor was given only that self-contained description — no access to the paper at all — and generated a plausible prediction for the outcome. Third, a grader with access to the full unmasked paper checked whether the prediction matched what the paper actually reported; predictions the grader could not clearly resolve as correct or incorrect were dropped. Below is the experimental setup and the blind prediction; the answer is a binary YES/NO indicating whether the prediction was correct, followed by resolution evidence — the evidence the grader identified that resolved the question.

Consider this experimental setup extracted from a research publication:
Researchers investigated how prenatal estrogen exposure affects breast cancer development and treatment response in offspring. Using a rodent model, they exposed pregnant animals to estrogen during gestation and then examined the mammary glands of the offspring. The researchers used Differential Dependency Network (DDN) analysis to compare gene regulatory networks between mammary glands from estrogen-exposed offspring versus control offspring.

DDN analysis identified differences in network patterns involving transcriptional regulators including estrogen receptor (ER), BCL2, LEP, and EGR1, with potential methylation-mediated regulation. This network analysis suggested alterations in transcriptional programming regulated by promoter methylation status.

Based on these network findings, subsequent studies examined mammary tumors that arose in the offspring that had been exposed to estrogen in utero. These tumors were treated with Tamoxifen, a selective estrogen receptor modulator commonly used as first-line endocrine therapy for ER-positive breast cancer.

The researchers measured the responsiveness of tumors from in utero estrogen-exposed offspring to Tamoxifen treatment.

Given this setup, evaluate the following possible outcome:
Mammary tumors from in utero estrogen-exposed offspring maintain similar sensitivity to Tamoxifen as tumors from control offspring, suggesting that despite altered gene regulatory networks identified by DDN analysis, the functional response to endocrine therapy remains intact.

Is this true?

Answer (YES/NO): NO